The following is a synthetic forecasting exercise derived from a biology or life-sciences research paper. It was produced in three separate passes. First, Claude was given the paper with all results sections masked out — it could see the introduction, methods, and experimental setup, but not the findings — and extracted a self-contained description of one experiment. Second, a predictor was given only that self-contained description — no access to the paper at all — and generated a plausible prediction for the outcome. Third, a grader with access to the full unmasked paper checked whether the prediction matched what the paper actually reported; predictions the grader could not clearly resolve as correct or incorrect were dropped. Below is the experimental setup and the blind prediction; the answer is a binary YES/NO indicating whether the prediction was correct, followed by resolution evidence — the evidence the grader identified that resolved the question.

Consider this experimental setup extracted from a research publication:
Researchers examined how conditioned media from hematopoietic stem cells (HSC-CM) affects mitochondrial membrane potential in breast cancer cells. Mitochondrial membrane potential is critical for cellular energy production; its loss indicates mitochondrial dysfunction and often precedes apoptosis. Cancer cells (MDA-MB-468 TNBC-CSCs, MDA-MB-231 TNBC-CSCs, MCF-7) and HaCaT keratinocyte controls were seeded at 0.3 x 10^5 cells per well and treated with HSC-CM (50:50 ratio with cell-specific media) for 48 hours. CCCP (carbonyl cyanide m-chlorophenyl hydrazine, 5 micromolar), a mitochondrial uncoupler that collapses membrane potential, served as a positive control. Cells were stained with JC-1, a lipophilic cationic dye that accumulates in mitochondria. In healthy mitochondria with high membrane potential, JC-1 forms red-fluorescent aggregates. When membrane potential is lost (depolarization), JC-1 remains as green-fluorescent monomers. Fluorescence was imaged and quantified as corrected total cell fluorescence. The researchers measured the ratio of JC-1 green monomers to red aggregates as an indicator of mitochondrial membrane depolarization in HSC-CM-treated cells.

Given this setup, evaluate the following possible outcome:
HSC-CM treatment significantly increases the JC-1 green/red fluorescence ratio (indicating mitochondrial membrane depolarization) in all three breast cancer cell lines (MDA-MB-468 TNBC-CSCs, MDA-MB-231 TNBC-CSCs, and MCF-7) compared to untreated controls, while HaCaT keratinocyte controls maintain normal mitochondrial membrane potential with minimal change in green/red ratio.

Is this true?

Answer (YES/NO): YES